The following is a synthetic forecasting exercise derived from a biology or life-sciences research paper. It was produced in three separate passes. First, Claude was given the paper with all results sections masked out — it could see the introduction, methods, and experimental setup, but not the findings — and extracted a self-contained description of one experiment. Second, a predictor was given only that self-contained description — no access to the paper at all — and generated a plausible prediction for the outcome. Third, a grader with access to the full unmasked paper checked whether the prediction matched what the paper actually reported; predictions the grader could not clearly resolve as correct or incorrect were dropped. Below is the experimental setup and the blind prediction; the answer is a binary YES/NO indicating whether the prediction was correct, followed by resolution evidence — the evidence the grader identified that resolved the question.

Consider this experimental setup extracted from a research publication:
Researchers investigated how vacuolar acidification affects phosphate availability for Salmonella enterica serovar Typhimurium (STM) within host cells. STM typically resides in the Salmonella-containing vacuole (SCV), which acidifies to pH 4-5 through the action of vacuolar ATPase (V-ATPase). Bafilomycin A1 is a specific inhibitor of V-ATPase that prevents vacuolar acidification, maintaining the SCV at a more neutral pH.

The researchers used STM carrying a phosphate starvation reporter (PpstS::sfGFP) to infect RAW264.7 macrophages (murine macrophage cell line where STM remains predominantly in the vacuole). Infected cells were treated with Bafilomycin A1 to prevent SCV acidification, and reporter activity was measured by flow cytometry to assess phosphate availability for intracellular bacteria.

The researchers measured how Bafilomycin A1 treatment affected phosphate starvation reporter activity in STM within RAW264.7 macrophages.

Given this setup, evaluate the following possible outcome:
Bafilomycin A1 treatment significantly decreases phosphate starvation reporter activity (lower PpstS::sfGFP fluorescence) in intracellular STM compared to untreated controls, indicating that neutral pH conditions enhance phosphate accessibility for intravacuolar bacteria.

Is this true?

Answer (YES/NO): NO